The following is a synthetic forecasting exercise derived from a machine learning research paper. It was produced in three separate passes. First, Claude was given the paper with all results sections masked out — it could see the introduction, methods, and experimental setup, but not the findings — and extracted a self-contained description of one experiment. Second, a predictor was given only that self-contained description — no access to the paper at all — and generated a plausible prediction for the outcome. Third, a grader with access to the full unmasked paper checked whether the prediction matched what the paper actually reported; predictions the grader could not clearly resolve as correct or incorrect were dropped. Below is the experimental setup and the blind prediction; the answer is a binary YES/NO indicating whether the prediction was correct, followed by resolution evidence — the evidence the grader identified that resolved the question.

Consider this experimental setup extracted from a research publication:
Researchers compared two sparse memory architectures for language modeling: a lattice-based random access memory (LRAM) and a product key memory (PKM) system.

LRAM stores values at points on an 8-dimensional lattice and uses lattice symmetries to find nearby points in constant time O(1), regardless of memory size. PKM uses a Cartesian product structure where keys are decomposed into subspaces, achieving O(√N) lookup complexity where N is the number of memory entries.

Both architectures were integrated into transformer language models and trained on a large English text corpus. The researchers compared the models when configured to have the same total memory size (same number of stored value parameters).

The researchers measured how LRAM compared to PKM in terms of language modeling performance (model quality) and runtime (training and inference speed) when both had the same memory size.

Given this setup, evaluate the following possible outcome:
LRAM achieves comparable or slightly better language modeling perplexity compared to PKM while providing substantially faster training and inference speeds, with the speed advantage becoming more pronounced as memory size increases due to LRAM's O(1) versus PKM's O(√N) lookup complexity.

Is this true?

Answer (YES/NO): NO